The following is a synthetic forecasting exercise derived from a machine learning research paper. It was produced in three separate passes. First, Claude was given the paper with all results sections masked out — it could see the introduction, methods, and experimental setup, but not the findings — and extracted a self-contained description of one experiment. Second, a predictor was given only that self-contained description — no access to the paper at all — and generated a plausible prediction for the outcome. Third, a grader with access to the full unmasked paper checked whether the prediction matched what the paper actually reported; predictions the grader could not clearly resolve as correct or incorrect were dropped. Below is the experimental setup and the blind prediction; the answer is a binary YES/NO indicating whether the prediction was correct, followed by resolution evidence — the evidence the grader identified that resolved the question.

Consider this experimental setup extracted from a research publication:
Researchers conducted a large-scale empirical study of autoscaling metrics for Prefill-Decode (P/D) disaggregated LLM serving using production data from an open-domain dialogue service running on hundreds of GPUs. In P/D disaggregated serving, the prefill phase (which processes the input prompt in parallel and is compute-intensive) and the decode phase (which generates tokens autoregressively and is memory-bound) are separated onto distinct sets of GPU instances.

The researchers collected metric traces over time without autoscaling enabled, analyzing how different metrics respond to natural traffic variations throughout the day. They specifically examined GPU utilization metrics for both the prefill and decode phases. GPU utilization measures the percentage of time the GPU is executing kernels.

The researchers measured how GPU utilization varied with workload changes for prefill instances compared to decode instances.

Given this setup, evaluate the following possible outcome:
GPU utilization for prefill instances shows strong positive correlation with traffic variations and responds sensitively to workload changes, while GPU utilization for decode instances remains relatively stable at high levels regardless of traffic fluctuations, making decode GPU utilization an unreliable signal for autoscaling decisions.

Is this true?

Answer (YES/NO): YES